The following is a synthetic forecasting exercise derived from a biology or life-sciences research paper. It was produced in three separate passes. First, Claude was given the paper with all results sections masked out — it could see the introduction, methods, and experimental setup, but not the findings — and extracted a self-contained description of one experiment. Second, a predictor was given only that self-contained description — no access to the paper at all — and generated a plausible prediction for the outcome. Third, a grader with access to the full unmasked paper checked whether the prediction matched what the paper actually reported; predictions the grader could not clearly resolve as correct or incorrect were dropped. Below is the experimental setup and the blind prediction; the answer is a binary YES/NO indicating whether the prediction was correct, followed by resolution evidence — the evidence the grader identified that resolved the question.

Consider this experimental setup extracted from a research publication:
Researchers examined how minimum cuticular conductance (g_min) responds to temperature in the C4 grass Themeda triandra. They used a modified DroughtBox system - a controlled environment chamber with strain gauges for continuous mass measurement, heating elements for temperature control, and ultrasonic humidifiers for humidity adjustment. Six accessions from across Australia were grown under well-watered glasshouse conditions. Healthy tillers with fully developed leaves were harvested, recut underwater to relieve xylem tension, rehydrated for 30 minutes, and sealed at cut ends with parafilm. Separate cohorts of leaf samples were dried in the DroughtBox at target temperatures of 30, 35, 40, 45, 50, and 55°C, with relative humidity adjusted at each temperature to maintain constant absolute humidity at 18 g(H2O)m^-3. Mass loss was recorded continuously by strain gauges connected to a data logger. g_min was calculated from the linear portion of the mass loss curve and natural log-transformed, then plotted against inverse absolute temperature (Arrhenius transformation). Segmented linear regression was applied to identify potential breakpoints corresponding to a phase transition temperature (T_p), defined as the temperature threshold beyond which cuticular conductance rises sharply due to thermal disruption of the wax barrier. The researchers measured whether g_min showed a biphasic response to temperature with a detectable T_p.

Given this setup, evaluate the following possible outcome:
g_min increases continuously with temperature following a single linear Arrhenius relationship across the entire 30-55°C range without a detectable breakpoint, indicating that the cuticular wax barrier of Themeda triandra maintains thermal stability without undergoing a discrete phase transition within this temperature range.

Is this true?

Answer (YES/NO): NO